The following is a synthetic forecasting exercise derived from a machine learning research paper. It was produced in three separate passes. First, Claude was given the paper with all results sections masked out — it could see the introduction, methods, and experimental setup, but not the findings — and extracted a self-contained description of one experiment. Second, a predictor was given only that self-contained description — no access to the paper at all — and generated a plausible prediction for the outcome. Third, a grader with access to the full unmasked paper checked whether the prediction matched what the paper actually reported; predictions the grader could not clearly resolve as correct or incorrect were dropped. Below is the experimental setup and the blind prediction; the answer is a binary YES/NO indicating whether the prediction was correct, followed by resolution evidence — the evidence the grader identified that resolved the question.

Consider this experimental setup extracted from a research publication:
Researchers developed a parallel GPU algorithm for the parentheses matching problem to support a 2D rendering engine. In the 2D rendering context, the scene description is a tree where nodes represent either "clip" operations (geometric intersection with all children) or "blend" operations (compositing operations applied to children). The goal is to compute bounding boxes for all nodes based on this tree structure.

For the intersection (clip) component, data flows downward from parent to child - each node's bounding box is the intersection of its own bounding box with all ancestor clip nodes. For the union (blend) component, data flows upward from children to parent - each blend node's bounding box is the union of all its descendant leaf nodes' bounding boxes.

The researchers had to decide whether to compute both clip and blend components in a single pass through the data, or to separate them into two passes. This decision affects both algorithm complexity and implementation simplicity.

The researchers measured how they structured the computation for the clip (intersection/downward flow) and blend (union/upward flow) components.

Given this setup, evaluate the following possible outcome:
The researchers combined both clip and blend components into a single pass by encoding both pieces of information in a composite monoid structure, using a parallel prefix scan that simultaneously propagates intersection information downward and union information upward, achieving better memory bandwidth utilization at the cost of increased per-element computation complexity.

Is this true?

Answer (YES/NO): NO